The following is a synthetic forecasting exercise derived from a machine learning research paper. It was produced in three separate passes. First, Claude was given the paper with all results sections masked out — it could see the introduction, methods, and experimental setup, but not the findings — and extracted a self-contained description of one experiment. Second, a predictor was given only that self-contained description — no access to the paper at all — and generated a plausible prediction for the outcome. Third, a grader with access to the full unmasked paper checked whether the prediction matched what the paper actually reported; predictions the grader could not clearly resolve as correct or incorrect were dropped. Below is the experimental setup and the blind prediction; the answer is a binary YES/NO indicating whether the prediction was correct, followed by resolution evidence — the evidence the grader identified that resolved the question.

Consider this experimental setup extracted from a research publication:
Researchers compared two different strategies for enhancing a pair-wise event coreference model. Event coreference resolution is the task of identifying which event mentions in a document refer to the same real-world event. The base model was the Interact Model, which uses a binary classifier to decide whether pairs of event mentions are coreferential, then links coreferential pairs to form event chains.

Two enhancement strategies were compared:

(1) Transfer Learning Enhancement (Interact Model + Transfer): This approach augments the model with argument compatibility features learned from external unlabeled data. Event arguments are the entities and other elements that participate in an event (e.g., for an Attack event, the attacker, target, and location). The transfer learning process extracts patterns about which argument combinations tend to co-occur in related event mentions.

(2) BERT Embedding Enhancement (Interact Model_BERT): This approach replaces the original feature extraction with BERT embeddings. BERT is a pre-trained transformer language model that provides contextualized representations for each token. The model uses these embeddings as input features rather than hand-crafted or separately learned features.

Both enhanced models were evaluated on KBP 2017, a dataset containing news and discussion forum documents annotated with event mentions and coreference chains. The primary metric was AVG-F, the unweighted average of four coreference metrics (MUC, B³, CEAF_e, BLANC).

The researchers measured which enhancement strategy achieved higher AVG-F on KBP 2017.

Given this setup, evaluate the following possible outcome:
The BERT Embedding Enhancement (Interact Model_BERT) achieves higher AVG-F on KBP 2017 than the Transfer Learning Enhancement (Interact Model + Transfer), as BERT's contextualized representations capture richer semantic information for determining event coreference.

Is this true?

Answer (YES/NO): YES